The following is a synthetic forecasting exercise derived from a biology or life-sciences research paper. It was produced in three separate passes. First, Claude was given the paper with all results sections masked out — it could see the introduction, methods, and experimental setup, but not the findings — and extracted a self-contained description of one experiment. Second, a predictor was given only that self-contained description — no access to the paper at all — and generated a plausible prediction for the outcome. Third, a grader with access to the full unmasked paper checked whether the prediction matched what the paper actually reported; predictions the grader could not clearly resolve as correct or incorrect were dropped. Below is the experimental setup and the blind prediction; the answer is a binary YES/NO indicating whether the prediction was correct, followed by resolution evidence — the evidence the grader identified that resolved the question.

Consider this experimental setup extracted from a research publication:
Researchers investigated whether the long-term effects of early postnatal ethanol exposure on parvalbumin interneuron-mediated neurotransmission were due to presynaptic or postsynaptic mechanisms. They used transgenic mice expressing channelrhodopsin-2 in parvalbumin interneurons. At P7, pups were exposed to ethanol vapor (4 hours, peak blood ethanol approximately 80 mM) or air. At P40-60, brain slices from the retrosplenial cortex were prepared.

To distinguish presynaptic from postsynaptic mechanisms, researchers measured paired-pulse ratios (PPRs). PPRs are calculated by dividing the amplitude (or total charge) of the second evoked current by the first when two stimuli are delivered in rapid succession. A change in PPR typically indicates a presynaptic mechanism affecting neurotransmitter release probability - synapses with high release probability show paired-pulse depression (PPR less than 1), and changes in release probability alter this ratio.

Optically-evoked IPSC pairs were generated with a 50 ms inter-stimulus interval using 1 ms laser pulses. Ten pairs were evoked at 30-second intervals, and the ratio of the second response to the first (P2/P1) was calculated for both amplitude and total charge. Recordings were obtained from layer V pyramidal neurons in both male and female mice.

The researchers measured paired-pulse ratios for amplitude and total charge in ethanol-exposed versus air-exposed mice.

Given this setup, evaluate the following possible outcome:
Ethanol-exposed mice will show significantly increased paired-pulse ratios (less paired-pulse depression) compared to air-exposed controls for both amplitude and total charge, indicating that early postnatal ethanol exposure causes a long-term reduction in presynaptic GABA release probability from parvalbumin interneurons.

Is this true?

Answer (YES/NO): NO